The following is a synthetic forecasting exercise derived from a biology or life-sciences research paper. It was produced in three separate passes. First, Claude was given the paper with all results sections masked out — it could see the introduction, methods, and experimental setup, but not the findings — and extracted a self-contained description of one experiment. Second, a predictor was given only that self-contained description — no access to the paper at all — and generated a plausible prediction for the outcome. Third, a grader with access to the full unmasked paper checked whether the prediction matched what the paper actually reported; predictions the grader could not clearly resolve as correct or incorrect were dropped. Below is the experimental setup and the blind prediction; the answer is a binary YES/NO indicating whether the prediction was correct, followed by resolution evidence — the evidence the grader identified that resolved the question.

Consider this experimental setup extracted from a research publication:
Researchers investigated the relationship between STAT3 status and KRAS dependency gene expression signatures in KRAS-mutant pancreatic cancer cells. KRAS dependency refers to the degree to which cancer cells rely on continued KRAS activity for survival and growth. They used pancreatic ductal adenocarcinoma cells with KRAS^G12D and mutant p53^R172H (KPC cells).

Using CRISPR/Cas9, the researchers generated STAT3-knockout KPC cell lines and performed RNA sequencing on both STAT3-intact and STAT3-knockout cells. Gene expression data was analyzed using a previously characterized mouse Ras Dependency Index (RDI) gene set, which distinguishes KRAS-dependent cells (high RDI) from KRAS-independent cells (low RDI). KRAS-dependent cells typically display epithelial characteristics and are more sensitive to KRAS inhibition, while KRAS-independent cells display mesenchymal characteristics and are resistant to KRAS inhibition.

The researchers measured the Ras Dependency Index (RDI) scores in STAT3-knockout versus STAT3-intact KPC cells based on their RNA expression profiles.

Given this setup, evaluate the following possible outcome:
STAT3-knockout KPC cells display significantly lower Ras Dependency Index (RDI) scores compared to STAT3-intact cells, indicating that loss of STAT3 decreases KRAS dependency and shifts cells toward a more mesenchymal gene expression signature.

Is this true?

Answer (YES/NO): YES